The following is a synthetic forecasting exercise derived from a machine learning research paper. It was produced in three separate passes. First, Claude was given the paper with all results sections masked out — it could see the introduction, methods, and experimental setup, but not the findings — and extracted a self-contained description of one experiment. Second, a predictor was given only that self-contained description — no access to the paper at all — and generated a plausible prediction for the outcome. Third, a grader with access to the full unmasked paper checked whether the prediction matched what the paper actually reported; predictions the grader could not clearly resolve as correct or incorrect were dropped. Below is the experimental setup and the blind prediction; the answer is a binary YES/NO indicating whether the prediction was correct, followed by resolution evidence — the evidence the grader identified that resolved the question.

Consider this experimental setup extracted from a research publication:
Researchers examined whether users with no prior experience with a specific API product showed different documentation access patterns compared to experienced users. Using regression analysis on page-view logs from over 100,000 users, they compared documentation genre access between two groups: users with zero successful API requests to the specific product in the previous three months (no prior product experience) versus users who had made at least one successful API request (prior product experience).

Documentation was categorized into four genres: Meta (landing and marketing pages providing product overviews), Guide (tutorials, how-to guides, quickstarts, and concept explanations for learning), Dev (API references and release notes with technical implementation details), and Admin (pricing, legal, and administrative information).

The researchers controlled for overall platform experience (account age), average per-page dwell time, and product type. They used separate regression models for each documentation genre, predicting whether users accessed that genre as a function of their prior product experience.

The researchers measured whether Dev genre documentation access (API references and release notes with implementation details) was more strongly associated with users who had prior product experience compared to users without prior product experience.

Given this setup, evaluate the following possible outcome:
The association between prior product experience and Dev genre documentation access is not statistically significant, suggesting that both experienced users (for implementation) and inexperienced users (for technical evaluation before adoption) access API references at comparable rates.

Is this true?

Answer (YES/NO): NO